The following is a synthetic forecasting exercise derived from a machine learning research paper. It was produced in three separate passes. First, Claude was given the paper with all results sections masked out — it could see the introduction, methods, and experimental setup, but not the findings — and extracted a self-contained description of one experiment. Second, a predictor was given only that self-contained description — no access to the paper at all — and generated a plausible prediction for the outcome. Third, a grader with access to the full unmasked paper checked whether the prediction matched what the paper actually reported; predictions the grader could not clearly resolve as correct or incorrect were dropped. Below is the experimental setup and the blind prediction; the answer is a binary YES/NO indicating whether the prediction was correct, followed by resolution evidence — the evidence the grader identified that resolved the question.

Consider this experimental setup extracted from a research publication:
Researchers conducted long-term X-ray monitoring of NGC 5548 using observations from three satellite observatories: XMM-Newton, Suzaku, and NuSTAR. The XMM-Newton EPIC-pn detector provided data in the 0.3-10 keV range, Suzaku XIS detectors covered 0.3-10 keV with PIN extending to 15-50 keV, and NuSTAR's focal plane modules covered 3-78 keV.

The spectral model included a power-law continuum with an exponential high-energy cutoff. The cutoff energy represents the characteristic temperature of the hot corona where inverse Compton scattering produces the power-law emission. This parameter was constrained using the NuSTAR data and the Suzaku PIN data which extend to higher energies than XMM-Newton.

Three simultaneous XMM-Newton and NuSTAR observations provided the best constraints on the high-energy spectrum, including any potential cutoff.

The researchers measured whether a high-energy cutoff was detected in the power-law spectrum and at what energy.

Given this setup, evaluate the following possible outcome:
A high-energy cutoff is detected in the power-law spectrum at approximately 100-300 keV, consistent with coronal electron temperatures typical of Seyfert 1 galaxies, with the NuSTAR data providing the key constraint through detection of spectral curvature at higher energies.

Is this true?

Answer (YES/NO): NO